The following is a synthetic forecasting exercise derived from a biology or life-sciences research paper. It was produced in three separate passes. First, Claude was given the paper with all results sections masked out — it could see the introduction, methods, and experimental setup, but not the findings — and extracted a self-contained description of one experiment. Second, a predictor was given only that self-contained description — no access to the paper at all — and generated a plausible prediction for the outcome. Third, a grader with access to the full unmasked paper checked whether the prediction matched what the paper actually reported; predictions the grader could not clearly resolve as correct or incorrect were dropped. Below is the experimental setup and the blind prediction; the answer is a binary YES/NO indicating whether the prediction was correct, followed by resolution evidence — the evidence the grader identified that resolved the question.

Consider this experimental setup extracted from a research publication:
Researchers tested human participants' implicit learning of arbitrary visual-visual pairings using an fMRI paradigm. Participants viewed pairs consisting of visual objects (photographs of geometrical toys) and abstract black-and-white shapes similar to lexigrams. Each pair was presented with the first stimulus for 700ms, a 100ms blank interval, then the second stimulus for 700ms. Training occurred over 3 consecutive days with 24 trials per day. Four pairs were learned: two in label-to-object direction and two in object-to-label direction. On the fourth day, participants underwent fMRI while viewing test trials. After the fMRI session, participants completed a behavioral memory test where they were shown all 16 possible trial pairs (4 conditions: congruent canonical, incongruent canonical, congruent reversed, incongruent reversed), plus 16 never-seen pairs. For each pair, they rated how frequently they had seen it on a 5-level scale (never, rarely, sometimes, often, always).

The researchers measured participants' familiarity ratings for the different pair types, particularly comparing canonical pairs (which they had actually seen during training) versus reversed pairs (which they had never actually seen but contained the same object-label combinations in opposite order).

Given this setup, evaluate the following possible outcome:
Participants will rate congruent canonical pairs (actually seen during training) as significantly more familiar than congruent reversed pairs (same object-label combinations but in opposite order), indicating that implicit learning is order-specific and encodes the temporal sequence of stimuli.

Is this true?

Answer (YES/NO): NO